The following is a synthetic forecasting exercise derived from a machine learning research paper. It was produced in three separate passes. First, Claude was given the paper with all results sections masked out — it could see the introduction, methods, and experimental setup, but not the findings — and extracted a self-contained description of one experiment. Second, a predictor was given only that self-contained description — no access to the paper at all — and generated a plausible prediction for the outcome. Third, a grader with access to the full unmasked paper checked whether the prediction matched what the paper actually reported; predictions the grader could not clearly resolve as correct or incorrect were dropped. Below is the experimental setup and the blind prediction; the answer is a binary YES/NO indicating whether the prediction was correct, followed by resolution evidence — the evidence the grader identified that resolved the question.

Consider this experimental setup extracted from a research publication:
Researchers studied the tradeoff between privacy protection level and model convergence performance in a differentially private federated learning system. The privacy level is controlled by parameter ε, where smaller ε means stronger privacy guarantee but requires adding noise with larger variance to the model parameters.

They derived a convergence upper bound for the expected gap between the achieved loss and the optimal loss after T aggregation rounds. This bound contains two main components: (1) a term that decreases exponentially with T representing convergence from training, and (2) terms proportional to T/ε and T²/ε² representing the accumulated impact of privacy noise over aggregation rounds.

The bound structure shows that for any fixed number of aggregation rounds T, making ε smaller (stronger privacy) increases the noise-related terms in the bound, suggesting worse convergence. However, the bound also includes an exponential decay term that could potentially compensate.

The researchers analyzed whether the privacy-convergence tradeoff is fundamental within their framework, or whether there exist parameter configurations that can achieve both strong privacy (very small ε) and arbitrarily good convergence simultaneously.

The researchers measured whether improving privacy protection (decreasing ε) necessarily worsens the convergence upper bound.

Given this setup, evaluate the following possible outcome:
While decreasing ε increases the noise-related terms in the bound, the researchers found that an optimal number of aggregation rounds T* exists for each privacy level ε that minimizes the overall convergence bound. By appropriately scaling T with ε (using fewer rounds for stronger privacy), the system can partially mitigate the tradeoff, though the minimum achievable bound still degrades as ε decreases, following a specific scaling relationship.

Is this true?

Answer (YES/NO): YES